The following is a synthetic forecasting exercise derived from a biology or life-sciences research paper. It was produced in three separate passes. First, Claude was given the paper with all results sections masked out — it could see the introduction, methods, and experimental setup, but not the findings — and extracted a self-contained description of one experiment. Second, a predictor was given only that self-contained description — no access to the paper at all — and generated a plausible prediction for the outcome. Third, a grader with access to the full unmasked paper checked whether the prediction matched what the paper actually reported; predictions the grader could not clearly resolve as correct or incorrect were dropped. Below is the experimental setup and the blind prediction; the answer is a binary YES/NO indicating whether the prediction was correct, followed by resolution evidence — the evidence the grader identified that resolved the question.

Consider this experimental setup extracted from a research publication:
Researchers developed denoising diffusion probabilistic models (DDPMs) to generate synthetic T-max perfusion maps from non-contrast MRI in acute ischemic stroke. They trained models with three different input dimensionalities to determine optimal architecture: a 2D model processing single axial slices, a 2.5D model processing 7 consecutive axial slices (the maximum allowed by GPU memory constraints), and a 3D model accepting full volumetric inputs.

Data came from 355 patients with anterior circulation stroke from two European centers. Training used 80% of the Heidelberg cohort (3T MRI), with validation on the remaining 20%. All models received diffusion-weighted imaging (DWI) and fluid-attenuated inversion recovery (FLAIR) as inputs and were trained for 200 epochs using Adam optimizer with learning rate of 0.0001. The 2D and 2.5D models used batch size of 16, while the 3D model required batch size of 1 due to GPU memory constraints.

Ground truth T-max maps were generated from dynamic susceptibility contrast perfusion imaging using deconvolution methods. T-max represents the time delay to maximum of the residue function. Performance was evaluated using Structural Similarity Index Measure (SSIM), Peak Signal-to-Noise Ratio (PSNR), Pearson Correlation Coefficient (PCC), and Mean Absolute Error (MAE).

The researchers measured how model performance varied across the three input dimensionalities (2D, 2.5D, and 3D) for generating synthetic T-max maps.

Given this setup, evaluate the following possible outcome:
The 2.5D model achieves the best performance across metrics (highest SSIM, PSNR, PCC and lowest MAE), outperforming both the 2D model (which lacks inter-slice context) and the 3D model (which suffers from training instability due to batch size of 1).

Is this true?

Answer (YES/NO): NO